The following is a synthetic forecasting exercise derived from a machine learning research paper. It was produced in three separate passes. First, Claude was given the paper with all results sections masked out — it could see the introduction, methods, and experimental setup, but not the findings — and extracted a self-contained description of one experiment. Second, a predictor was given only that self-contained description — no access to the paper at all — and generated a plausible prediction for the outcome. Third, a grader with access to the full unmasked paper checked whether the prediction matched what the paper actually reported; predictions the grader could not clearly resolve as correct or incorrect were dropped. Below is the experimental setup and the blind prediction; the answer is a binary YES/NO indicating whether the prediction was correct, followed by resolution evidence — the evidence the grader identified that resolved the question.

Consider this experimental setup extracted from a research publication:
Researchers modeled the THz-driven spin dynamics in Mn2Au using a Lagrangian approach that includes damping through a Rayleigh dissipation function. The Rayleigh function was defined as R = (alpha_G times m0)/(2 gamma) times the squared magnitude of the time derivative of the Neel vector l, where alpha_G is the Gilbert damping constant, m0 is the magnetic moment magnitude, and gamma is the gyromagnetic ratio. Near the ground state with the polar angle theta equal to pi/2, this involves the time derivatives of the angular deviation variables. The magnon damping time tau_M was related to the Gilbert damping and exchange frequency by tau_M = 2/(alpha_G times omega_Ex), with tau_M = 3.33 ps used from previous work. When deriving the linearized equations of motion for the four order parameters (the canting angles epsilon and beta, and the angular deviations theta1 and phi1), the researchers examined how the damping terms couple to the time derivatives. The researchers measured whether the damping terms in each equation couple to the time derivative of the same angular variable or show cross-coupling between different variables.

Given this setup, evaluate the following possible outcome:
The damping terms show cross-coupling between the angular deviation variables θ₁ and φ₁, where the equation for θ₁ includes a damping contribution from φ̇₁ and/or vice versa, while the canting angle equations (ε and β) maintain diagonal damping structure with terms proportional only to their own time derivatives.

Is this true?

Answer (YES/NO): NO